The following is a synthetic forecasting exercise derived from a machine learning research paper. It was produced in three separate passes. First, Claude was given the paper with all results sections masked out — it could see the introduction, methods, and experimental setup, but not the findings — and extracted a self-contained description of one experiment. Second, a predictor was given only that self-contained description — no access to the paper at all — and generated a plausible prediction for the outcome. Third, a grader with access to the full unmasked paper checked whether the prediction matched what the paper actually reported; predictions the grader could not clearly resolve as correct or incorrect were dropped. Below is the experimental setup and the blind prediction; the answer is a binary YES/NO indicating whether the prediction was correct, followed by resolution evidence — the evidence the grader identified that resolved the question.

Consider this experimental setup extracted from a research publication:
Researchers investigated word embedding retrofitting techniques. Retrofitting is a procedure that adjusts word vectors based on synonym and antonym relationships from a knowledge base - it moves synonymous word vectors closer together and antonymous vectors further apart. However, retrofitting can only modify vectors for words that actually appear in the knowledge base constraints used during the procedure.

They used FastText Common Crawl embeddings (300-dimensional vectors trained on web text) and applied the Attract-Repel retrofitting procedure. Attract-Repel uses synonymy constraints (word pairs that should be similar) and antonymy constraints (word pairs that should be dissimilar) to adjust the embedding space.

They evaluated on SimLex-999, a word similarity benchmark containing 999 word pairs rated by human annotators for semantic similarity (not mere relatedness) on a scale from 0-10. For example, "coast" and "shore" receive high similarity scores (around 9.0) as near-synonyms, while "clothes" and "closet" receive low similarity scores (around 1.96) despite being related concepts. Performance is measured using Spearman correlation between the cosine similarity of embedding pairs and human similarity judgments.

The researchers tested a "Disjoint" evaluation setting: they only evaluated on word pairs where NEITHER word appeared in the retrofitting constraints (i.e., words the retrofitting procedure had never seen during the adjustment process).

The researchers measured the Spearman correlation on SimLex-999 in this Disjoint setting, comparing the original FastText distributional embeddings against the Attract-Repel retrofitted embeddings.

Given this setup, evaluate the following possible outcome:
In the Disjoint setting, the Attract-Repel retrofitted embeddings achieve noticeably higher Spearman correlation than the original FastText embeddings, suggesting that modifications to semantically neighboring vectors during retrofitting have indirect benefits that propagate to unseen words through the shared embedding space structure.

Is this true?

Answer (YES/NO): NO